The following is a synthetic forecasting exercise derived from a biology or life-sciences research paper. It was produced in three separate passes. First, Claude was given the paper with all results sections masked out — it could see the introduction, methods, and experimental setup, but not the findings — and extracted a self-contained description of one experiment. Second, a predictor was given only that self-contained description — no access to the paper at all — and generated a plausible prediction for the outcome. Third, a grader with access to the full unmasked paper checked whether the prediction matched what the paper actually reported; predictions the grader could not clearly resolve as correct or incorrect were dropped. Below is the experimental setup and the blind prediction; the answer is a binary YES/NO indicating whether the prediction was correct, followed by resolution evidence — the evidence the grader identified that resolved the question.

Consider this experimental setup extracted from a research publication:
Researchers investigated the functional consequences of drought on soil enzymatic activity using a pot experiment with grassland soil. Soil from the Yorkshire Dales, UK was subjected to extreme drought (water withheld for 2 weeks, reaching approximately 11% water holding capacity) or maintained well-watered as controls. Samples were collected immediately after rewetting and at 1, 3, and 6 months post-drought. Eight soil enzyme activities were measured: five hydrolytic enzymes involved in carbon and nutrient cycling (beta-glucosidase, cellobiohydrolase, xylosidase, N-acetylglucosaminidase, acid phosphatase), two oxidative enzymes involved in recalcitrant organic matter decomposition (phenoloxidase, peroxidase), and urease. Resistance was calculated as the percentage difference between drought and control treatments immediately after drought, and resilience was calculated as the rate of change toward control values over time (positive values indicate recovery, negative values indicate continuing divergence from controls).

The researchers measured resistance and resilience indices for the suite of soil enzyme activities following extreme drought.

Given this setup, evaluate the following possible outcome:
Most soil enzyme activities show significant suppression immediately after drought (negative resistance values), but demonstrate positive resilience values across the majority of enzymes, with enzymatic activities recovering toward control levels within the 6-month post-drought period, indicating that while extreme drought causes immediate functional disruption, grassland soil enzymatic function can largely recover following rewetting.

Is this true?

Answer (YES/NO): NO